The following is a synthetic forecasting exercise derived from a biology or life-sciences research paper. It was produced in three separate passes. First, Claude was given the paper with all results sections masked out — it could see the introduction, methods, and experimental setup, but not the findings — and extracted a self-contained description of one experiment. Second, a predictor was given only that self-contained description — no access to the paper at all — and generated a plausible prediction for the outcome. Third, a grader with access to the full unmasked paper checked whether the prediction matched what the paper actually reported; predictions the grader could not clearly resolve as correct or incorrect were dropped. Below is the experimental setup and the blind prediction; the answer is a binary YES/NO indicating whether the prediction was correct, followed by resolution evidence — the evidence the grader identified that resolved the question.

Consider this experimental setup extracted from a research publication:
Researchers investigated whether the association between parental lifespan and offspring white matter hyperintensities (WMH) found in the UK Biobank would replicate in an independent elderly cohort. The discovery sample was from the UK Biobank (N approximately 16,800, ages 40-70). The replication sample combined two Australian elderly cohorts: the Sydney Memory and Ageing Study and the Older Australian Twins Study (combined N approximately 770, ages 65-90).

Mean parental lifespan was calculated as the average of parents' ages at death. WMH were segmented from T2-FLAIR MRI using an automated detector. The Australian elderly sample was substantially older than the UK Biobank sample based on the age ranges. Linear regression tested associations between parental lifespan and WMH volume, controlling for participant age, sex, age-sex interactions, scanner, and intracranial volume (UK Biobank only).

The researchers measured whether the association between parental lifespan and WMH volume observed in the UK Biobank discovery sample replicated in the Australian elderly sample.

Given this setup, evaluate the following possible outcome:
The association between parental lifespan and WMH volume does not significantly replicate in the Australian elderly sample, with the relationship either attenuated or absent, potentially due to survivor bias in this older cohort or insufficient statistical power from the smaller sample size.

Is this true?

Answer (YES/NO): NO